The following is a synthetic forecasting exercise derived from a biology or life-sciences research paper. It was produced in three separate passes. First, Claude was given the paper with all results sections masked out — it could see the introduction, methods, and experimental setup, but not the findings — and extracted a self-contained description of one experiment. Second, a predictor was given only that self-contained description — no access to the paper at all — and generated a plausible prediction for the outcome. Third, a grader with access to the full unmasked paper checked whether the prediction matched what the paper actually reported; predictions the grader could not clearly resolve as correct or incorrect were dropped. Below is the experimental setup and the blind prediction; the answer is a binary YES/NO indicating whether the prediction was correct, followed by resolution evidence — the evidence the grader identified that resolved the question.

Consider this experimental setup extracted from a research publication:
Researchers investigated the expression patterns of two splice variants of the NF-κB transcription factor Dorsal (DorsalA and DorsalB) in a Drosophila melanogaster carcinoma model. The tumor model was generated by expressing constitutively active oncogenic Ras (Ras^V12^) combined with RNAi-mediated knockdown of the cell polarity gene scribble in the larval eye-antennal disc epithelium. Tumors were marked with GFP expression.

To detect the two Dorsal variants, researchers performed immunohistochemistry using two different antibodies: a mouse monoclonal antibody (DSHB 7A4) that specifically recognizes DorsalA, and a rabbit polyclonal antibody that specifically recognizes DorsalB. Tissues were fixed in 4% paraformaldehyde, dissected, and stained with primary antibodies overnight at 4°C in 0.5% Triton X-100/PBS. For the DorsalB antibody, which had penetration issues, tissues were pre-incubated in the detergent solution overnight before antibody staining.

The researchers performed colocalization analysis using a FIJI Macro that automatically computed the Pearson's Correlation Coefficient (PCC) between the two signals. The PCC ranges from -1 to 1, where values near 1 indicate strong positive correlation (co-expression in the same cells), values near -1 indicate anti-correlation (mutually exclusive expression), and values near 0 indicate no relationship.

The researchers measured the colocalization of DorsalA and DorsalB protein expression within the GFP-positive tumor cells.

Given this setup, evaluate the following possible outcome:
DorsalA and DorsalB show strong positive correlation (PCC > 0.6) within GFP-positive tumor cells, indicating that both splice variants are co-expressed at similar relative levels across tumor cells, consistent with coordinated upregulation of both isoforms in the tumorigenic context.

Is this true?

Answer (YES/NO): NO